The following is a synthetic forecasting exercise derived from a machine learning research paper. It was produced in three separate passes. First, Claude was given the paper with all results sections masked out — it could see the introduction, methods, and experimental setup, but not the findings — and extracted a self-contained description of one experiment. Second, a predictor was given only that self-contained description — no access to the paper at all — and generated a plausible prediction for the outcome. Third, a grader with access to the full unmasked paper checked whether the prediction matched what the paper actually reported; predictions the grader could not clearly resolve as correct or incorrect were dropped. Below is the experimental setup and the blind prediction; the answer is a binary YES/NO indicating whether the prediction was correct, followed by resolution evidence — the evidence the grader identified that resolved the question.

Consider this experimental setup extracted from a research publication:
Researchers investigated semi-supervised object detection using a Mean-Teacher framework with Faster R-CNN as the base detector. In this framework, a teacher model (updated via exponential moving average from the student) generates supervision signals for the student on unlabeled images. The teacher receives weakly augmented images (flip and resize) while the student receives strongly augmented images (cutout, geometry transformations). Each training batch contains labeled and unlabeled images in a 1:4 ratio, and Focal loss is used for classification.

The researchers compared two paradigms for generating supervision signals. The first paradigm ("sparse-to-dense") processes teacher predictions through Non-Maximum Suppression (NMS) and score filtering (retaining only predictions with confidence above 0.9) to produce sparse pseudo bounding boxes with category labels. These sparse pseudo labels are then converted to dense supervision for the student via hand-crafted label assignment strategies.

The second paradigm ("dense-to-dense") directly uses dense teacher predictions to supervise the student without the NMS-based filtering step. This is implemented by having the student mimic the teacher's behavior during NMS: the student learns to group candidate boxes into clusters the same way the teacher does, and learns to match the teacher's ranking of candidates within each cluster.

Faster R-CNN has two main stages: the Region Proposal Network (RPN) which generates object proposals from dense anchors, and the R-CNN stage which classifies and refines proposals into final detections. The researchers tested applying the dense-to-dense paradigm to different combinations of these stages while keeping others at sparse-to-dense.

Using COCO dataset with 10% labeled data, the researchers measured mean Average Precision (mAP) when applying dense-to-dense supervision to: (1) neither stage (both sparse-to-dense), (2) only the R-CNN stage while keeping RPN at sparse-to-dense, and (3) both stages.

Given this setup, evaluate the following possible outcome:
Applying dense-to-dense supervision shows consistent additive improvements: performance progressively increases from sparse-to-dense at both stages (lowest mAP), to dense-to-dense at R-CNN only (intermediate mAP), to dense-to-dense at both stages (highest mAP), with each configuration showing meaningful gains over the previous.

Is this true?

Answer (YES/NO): YES